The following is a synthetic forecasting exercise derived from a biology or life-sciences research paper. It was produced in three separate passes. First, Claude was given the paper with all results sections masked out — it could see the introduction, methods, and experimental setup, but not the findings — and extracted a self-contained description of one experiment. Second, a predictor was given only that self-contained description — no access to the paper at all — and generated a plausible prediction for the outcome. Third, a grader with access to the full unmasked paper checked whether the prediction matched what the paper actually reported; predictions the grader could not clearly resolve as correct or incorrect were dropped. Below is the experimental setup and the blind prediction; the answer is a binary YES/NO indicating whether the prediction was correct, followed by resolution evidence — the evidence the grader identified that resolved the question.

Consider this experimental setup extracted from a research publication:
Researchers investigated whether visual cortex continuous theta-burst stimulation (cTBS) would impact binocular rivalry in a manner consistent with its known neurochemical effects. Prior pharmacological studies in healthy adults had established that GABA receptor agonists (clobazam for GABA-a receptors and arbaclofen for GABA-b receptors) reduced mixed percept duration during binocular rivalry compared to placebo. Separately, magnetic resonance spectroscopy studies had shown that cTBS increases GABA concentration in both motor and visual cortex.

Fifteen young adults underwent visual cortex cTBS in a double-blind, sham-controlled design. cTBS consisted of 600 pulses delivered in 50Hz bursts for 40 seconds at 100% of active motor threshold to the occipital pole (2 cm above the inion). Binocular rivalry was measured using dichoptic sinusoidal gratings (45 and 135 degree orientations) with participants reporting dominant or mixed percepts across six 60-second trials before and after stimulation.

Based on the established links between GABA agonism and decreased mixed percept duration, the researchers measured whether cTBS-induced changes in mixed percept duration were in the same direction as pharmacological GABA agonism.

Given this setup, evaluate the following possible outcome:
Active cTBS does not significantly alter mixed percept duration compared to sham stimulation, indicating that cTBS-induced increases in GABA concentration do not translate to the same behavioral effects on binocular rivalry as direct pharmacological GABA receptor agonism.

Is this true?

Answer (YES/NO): NO